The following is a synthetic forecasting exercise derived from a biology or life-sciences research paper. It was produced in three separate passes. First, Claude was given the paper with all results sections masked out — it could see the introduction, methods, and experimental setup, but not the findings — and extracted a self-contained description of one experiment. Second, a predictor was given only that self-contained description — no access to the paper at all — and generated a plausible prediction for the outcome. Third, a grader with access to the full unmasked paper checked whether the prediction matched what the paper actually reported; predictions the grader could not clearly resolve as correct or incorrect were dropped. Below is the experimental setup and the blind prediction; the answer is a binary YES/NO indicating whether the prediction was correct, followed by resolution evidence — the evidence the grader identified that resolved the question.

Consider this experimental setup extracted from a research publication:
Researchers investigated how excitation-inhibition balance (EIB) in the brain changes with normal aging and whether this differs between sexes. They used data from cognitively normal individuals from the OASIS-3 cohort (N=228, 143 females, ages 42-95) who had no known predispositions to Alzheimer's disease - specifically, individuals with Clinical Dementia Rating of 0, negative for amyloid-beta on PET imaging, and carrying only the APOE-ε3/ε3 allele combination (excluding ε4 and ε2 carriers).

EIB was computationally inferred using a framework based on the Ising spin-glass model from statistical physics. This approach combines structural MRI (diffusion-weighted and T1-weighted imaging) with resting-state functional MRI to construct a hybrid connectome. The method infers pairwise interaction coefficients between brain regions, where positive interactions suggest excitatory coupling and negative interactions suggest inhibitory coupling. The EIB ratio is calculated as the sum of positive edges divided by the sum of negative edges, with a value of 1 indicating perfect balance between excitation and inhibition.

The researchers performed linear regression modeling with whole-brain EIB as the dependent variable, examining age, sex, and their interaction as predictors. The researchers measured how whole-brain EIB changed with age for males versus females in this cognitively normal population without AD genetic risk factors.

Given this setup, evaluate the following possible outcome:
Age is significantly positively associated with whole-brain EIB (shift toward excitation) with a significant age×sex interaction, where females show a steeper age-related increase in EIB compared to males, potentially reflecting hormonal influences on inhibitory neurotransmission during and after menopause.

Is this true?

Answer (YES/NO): NO